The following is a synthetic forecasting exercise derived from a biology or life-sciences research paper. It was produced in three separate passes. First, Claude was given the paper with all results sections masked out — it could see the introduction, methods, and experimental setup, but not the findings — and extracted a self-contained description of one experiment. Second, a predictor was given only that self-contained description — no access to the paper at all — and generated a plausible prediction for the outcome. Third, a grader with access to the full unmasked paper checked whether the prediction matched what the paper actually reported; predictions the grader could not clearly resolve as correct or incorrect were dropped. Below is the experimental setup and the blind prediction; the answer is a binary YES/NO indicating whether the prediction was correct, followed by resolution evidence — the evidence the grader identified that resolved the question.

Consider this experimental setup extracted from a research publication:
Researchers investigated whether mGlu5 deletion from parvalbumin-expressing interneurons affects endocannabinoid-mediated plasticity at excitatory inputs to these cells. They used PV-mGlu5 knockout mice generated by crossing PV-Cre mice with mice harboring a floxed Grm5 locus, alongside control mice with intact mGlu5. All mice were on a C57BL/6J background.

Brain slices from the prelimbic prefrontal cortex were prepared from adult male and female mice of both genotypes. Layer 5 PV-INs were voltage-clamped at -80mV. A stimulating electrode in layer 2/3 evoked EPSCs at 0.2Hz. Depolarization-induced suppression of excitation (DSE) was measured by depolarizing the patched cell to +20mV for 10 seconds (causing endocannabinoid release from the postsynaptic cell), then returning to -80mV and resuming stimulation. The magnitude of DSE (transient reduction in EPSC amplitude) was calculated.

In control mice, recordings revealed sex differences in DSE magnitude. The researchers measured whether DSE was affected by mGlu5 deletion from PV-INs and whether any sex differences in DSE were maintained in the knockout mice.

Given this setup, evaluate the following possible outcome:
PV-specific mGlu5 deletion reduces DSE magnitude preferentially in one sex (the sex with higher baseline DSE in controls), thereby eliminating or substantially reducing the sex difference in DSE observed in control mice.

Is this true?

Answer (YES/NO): NO